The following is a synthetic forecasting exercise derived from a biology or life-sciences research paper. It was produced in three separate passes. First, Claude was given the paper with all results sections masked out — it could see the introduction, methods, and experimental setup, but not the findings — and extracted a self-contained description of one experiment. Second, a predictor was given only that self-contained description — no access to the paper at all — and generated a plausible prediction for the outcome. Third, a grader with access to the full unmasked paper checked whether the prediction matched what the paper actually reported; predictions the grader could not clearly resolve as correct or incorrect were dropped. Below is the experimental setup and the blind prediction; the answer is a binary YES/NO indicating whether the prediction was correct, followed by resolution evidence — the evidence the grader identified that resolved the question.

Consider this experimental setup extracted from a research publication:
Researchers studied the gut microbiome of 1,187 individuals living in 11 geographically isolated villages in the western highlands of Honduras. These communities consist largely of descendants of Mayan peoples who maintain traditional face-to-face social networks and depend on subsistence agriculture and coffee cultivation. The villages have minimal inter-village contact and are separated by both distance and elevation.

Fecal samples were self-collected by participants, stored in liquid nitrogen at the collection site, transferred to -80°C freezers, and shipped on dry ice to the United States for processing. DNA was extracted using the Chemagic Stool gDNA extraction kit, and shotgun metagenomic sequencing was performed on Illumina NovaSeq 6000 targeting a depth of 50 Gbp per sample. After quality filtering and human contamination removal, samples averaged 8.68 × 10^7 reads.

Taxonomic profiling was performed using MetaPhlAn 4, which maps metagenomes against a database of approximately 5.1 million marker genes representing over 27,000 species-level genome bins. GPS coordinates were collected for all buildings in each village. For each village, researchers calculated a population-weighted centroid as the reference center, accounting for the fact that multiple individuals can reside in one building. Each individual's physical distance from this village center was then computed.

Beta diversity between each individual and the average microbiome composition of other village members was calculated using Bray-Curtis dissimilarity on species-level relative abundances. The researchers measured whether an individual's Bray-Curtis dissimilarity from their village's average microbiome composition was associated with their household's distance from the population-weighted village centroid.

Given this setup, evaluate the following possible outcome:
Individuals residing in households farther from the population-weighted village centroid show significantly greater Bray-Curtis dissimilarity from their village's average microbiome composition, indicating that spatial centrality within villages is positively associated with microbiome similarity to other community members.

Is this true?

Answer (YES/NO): YES